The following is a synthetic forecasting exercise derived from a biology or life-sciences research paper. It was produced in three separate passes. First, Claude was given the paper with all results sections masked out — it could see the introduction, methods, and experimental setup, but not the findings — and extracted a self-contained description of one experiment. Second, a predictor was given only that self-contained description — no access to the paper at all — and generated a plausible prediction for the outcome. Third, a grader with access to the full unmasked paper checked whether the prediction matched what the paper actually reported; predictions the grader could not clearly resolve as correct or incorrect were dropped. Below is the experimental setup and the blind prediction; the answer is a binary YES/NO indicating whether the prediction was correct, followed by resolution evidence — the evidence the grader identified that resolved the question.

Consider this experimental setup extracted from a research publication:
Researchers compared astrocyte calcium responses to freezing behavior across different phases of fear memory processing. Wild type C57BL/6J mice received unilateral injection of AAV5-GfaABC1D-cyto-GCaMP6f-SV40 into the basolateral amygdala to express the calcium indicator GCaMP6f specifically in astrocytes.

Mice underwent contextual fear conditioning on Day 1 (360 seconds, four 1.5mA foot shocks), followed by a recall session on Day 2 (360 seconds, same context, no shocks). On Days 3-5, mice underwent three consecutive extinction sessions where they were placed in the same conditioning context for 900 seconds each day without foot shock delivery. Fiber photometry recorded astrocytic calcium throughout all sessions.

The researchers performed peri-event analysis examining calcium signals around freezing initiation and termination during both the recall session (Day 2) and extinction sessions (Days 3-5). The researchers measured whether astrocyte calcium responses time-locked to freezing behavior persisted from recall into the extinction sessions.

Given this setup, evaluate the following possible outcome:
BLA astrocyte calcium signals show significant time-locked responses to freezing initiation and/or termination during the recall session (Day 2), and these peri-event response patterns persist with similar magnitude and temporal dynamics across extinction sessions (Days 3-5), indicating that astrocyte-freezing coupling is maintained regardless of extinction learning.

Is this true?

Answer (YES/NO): NO